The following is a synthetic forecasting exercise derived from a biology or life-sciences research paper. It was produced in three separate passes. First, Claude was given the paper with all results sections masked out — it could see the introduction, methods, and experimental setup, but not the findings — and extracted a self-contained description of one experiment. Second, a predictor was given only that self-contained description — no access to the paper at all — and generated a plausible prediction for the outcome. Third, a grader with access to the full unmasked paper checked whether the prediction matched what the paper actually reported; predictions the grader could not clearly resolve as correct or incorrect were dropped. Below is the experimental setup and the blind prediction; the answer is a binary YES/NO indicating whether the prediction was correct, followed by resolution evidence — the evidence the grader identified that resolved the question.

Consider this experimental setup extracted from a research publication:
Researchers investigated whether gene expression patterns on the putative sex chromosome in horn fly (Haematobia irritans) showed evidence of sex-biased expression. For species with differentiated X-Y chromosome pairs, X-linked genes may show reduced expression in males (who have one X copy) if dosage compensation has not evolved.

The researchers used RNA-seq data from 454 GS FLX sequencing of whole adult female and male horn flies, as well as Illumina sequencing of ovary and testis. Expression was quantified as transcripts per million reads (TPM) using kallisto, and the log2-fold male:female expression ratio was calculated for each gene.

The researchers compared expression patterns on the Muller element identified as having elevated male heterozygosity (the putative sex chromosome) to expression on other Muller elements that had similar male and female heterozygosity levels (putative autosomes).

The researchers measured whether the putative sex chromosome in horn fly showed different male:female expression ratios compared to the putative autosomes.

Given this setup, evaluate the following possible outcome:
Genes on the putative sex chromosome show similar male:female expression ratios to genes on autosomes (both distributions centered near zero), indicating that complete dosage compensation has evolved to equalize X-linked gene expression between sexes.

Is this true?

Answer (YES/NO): NO